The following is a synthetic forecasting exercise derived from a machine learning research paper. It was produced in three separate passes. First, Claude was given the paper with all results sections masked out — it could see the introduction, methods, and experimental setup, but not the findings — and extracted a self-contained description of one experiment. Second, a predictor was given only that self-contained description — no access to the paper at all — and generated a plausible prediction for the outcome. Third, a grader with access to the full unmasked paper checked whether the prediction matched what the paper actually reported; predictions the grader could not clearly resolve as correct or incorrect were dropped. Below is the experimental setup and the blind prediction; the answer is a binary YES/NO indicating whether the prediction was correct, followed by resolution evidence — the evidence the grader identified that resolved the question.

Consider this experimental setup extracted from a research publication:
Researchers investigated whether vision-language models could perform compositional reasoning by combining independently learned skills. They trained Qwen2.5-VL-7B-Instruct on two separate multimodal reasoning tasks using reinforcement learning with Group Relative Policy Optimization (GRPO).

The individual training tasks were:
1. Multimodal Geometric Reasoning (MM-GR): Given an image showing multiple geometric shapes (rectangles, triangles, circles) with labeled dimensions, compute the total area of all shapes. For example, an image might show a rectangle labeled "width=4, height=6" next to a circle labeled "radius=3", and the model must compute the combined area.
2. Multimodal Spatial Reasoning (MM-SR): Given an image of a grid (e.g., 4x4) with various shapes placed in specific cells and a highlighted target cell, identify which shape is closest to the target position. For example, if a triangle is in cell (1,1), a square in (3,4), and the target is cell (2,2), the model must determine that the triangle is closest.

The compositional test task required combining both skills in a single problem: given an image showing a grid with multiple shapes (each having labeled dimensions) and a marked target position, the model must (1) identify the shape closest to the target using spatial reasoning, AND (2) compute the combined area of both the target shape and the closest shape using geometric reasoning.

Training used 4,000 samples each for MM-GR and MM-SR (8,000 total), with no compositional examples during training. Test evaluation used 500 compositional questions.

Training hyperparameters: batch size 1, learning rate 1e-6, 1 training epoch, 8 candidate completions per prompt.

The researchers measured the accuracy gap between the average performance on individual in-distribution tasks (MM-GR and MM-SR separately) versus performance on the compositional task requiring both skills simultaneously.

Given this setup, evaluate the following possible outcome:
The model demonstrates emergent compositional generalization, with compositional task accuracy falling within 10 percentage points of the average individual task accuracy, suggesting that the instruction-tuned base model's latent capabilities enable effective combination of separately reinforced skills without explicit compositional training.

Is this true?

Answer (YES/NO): NO